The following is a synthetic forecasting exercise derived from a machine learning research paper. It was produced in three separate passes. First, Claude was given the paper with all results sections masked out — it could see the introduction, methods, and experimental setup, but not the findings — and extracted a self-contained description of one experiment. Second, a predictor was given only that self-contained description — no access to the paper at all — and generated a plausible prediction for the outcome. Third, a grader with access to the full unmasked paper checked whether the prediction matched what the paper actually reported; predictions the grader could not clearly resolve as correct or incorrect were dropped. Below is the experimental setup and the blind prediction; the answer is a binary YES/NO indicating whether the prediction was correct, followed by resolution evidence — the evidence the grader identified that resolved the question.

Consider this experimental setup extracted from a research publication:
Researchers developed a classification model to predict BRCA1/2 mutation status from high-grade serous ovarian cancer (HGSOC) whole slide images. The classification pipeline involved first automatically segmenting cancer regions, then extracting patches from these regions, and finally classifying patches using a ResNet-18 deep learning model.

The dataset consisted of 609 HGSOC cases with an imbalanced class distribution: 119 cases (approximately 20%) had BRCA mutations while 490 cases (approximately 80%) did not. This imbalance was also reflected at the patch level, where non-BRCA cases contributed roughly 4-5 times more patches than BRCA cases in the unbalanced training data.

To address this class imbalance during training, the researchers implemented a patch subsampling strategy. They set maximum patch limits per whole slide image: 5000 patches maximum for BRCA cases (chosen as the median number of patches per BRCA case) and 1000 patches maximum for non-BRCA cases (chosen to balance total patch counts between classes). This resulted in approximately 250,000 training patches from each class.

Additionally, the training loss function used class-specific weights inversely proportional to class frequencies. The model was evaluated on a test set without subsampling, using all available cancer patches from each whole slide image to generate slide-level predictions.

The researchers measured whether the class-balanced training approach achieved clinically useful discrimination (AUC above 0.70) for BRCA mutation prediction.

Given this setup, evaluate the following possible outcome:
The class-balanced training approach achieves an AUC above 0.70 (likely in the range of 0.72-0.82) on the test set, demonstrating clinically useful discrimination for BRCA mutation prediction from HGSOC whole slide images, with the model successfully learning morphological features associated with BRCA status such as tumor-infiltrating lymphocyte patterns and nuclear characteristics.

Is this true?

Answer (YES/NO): NO